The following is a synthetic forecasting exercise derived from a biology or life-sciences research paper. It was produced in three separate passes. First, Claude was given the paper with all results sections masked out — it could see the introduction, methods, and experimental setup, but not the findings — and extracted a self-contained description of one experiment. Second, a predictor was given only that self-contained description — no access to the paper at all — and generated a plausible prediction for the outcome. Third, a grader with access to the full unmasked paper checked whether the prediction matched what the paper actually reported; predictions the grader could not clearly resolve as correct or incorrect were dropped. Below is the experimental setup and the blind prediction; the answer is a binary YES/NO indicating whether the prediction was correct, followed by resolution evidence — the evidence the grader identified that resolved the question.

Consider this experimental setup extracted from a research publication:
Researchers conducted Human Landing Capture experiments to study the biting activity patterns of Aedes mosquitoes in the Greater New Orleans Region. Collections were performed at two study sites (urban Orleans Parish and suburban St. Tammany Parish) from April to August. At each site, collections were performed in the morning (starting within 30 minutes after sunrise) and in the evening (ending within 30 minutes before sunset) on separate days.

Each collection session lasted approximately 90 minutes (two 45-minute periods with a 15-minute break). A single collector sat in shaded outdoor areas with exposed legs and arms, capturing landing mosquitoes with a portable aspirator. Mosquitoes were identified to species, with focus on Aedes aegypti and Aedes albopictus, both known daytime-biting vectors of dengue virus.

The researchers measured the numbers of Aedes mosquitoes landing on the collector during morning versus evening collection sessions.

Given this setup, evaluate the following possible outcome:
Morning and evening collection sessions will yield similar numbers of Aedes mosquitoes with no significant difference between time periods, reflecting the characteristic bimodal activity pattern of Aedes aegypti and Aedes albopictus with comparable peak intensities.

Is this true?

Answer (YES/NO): NO